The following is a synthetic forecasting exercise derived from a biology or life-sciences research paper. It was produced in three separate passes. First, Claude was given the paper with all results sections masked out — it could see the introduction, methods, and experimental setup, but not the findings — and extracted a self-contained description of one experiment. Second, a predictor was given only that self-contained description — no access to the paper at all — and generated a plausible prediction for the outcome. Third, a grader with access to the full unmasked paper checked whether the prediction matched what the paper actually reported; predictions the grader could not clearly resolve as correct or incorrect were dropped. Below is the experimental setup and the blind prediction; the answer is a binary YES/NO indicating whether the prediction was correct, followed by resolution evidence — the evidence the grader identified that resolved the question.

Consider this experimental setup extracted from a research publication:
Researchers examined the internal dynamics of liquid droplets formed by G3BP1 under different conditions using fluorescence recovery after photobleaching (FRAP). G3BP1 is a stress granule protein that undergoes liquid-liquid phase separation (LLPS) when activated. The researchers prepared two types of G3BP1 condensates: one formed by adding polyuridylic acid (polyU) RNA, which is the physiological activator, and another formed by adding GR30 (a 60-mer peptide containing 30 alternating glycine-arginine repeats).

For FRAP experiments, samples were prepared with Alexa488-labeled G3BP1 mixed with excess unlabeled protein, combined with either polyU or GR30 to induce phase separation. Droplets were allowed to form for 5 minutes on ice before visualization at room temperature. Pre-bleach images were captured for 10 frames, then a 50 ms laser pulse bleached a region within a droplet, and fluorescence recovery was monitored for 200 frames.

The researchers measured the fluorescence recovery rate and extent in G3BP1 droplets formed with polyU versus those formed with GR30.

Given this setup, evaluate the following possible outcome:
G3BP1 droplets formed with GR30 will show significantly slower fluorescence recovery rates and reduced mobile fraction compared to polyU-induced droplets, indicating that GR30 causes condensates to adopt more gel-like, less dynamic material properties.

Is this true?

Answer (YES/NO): NO